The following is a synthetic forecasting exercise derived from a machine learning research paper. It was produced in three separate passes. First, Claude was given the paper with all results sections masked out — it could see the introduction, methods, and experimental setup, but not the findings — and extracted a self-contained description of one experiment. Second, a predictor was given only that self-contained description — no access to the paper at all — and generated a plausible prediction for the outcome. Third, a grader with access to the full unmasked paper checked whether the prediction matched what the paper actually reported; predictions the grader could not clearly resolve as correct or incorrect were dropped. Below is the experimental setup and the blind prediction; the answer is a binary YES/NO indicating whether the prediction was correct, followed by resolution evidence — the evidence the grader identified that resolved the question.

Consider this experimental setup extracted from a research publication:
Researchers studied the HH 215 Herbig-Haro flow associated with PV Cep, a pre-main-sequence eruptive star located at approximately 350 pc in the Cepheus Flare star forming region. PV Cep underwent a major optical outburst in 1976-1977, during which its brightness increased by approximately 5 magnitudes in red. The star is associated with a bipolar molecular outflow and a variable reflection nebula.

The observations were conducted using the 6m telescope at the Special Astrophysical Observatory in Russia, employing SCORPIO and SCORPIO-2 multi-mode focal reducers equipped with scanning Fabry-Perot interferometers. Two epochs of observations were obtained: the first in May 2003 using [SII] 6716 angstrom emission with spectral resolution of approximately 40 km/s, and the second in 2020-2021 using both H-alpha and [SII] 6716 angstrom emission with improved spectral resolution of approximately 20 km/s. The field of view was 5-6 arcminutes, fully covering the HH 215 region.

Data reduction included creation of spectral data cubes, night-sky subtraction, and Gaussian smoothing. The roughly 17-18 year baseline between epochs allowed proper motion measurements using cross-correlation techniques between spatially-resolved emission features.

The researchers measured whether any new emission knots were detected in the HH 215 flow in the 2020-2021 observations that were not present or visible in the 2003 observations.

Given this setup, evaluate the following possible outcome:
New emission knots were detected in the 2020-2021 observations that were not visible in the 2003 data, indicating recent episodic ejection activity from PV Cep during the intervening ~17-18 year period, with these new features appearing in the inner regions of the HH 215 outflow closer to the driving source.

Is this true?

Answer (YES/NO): NO